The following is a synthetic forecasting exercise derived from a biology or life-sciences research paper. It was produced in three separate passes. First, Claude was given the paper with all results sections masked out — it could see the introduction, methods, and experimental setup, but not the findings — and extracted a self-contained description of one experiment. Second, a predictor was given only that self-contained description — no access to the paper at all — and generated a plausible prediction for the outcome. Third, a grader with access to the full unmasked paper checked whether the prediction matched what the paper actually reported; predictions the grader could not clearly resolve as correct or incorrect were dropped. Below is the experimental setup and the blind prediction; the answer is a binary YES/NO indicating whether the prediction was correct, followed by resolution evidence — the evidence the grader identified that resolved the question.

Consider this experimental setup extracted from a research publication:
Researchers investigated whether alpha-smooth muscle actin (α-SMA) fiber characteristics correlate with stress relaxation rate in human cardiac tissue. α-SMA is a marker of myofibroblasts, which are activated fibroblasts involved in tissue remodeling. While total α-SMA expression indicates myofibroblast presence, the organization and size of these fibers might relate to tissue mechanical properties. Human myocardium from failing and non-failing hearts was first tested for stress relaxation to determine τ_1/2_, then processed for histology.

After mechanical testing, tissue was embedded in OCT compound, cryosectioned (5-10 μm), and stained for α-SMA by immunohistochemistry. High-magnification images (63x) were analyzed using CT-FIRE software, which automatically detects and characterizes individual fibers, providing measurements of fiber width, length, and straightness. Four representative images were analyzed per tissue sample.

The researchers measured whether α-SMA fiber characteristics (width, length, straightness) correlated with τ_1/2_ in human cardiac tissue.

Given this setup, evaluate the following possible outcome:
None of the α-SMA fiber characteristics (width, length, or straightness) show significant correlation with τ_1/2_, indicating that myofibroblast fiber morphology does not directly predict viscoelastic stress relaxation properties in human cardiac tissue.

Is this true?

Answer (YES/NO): NO